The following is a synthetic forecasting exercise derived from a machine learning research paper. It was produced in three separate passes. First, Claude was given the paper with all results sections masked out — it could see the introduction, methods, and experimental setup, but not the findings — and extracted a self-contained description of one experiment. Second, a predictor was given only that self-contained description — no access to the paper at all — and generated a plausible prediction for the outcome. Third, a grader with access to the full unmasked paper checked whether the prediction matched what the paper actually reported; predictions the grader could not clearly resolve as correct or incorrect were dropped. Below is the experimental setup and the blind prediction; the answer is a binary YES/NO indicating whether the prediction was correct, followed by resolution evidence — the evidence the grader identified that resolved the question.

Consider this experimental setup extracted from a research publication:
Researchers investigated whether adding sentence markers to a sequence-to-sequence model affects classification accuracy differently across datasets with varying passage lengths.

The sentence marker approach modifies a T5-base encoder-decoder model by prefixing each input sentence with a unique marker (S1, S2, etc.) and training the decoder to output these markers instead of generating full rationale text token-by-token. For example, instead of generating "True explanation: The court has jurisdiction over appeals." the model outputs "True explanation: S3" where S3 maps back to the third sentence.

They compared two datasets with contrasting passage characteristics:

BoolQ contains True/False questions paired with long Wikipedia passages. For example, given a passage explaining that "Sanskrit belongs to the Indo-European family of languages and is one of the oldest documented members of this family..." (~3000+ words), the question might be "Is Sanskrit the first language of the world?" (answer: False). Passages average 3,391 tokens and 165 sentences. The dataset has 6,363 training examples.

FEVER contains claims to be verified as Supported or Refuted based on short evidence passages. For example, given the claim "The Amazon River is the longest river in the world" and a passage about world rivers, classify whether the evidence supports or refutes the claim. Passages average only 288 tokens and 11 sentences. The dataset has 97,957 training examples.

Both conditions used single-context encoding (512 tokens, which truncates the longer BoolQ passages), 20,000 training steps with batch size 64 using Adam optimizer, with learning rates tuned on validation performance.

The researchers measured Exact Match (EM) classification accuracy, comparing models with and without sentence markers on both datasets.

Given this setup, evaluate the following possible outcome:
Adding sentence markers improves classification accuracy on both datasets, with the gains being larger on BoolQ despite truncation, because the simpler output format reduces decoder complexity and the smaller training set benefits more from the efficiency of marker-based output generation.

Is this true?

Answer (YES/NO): NO